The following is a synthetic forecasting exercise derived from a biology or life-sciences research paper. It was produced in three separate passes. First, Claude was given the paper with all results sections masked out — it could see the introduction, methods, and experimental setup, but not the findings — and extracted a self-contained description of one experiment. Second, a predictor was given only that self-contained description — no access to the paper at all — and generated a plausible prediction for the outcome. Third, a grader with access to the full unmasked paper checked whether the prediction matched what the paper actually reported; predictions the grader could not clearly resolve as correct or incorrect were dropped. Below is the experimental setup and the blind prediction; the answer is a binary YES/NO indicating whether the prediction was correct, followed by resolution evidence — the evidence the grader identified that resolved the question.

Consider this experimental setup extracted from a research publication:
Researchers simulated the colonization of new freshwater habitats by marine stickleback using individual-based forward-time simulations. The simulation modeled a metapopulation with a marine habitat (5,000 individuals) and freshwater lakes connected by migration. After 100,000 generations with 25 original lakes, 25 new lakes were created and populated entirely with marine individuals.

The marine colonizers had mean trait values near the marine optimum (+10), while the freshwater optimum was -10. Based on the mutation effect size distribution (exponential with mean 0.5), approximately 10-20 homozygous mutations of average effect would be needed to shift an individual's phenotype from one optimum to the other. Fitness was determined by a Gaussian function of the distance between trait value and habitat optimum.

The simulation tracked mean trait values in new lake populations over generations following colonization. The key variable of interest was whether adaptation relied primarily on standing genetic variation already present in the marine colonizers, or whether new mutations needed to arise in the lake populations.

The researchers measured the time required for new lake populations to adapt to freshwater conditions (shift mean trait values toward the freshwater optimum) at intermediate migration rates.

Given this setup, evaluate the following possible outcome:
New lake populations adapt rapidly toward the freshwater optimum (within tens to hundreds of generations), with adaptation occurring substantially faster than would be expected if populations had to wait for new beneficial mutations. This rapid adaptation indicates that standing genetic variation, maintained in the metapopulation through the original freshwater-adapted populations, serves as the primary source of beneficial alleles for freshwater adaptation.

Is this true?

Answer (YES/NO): YES